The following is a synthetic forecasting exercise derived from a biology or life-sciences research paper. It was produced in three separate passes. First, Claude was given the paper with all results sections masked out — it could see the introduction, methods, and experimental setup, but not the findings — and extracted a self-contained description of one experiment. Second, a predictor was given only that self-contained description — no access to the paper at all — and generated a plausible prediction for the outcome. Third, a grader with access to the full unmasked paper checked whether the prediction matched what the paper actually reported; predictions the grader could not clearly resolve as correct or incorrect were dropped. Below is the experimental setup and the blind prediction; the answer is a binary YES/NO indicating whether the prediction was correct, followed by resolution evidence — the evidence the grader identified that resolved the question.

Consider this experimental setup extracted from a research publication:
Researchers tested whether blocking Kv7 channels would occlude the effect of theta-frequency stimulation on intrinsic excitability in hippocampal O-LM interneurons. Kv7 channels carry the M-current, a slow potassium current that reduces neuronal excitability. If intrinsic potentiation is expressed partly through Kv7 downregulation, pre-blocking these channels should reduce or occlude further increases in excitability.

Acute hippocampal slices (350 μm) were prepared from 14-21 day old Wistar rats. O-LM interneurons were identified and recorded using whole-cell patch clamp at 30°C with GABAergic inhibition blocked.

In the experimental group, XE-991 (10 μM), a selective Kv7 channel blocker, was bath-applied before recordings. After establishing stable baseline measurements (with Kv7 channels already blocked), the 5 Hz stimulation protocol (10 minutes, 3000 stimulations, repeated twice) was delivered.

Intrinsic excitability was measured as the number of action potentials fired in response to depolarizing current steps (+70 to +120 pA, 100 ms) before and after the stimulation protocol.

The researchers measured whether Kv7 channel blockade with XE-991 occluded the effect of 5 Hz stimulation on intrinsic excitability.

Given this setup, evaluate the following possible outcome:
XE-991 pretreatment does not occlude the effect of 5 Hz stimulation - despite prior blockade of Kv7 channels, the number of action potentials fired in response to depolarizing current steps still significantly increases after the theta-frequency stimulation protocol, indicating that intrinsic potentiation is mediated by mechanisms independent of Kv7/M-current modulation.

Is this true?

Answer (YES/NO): NO